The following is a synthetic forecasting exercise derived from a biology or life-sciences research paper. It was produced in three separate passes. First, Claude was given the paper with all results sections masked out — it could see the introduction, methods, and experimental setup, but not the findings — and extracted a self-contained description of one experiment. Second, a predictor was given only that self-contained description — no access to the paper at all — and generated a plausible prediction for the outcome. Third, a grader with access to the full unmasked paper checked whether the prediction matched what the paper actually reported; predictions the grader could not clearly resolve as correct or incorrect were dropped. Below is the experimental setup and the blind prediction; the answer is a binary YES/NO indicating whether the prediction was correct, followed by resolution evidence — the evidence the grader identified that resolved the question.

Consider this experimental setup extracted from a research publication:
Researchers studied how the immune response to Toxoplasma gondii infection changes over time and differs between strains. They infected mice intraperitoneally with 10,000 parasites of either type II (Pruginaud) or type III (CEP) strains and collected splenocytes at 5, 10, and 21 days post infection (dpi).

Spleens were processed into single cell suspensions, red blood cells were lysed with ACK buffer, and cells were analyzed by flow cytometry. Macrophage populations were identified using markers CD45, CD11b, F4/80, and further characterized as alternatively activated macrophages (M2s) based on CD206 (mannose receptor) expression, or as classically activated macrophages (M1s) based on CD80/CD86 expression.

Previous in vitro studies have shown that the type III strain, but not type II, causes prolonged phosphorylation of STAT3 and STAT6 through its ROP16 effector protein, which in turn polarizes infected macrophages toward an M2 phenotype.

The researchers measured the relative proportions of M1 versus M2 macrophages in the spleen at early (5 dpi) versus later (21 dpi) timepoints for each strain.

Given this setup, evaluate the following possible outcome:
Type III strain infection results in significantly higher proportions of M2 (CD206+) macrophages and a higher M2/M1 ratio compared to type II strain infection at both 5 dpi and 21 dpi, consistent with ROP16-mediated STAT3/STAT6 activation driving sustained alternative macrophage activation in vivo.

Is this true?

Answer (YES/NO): NO